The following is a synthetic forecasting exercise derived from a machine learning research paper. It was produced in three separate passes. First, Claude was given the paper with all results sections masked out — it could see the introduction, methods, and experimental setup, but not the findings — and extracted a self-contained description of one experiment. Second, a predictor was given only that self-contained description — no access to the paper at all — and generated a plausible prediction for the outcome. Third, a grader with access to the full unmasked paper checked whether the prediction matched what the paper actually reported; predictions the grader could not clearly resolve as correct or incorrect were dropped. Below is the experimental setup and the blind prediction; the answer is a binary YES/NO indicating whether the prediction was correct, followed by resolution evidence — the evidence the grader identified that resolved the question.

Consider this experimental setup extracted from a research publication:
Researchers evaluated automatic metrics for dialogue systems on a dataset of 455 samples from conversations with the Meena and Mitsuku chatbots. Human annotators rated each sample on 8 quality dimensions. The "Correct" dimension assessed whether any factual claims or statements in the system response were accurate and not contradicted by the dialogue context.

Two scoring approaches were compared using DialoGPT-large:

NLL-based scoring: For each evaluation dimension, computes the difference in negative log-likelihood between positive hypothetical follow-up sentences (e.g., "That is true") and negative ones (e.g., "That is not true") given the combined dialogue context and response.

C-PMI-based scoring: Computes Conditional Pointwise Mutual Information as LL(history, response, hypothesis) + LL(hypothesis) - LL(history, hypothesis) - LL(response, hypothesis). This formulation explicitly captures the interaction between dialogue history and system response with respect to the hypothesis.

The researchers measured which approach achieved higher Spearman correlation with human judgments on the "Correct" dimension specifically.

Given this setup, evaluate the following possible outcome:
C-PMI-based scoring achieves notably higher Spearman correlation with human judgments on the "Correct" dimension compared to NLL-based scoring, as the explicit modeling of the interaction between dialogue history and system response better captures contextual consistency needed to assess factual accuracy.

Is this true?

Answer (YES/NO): NO